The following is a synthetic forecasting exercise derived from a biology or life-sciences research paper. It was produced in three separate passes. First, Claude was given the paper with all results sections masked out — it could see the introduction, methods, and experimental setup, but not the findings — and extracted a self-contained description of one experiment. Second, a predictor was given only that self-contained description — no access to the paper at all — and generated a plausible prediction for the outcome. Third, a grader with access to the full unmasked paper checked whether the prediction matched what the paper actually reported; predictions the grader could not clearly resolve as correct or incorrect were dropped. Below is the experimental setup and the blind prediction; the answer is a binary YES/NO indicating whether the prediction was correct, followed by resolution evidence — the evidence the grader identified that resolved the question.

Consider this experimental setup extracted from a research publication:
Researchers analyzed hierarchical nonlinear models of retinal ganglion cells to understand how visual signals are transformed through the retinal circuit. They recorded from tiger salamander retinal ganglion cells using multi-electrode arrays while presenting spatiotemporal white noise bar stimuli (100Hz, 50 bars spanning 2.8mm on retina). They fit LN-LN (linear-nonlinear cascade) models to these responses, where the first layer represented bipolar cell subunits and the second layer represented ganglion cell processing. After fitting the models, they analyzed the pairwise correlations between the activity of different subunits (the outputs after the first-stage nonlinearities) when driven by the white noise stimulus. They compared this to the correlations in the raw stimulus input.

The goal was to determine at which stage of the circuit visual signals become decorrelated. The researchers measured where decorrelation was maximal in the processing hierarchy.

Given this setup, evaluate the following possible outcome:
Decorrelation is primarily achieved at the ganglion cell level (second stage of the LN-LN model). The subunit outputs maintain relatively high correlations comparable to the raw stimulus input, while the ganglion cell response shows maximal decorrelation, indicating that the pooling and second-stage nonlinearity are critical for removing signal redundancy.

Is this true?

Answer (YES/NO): NO